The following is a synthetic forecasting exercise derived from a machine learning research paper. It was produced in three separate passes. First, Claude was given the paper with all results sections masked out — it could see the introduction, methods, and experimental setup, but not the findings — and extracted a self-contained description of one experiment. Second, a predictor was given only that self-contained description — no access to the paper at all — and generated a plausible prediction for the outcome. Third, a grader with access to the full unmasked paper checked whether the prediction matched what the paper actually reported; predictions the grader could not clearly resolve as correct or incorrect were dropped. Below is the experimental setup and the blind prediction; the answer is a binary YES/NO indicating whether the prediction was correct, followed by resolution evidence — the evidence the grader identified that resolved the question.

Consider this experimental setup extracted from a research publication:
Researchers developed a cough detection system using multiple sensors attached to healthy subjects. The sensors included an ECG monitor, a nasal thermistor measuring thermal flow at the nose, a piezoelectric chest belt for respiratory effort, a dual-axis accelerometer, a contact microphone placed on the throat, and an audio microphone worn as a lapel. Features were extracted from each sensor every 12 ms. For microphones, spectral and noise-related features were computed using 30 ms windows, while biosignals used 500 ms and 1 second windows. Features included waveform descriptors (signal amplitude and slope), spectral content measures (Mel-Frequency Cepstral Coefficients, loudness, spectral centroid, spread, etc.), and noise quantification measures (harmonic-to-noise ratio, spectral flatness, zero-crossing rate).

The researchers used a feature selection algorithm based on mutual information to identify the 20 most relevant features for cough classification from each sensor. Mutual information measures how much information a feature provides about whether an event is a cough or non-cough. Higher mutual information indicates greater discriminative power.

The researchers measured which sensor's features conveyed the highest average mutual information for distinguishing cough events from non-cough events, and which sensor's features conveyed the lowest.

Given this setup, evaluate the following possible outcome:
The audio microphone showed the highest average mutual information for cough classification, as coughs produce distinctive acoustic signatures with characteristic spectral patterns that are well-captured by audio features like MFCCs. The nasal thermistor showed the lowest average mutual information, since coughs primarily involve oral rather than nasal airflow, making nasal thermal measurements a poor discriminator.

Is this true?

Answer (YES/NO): NO